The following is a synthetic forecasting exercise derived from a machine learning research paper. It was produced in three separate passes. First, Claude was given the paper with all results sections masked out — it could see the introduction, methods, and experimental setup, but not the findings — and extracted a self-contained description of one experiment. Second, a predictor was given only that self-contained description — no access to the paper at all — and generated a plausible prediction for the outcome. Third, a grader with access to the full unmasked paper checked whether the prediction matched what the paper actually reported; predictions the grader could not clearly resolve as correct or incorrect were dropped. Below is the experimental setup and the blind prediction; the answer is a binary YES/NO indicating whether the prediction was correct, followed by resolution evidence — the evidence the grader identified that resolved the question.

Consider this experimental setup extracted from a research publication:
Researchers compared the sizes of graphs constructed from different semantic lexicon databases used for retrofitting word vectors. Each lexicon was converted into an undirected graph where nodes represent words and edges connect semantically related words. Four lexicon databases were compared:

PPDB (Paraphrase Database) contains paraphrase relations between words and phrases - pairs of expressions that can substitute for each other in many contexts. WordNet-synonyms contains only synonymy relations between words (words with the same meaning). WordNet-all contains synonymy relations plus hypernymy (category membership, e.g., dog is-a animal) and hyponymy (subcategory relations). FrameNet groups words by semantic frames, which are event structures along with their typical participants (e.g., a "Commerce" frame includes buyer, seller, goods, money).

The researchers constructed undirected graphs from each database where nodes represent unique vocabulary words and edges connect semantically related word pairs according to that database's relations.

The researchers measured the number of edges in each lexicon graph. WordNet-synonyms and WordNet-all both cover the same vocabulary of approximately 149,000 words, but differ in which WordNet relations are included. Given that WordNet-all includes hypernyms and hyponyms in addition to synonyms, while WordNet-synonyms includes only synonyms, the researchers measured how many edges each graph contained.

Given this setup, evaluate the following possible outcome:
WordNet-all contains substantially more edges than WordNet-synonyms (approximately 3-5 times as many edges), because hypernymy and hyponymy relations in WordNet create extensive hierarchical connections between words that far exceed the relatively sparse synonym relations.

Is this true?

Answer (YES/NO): YES